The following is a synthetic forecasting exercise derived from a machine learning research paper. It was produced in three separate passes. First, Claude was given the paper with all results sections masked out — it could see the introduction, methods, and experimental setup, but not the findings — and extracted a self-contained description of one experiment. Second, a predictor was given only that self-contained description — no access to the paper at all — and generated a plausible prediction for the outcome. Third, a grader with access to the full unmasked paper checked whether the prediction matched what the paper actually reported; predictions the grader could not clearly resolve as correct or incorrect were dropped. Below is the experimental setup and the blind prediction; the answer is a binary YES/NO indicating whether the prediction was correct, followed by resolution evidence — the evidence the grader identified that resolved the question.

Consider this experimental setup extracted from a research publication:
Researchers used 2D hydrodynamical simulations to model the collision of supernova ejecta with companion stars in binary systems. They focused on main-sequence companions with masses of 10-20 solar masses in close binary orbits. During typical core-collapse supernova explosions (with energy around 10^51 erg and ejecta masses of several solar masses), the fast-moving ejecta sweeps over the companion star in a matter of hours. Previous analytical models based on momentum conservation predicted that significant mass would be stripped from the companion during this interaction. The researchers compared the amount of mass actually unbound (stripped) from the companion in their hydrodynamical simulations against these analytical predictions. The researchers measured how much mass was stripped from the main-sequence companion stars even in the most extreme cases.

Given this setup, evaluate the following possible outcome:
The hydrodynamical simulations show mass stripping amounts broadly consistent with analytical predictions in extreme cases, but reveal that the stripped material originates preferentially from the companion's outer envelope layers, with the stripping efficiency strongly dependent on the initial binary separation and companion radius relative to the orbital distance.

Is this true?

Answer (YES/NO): NO